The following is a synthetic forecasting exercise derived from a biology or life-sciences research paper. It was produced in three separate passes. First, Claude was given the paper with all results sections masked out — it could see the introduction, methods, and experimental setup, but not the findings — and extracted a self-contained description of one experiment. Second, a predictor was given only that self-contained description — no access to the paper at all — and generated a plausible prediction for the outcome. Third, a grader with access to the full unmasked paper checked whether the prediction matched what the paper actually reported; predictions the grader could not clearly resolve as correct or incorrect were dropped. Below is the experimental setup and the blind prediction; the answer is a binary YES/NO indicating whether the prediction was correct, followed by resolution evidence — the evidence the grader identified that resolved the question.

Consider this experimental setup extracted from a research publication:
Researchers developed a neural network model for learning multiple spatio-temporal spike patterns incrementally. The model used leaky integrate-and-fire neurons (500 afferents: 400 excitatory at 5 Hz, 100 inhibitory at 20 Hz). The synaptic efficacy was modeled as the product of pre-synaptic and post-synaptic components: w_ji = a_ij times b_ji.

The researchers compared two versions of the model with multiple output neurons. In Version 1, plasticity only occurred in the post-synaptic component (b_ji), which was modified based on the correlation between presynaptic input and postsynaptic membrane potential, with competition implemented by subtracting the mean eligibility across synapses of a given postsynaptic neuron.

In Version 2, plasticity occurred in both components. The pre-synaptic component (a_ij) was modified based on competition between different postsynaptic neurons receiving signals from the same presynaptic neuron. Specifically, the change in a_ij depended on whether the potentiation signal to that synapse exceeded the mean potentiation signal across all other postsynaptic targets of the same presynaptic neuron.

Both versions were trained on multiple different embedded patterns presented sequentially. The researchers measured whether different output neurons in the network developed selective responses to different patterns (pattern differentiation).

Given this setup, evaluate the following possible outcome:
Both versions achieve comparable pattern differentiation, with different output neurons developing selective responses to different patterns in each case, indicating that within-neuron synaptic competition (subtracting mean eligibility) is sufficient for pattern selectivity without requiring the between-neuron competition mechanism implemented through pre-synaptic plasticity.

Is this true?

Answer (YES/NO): NO